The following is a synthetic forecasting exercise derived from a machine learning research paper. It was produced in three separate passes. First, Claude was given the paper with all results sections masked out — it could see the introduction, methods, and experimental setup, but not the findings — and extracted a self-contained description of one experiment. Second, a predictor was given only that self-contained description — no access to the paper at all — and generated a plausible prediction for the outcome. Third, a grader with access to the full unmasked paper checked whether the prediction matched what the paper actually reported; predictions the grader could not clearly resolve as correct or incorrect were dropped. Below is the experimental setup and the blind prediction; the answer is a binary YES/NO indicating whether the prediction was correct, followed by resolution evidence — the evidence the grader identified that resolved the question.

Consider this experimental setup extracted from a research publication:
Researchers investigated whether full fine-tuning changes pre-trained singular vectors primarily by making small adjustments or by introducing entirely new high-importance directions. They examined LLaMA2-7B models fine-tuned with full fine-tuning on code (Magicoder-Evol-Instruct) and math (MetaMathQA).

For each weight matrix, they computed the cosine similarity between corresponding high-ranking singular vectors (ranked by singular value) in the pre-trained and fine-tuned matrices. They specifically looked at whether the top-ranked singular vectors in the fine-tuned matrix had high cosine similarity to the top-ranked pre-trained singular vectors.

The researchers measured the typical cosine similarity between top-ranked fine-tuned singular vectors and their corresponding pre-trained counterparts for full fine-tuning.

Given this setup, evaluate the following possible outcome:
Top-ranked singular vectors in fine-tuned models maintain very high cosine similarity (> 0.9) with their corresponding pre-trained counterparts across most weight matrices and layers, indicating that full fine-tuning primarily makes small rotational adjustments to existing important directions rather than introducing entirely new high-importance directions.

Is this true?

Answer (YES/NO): YES